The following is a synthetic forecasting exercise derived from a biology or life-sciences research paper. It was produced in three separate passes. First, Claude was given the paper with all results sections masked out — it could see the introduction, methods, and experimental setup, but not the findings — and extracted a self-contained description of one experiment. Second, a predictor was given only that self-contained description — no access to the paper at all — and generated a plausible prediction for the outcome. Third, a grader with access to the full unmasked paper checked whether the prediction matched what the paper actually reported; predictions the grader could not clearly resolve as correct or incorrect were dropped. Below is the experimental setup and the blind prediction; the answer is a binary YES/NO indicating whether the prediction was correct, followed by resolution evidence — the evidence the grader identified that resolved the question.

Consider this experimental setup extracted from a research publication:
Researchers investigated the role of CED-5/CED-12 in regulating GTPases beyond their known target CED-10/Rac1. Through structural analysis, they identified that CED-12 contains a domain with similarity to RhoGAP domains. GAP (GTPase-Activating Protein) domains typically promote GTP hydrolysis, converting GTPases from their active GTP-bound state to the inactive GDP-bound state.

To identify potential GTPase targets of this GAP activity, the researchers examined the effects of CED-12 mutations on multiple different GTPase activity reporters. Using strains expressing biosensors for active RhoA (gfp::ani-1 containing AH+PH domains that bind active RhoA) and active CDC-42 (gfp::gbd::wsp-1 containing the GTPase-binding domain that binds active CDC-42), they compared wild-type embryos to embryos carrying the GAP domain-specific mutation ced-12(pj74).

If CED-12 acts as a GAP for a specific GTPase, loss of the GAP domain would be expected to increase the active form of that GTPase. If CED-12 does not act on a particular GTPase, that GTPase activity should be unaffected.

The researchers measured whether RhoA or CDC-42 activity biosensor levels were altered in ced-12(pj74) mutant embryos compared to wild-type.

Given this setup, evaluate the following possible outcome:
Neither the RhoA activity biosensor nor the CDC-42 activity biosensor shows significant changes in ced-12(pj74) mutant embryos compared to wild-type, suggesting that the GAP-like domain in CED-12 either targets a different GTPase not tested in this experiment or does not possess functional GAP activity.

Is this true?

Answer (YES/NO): NO